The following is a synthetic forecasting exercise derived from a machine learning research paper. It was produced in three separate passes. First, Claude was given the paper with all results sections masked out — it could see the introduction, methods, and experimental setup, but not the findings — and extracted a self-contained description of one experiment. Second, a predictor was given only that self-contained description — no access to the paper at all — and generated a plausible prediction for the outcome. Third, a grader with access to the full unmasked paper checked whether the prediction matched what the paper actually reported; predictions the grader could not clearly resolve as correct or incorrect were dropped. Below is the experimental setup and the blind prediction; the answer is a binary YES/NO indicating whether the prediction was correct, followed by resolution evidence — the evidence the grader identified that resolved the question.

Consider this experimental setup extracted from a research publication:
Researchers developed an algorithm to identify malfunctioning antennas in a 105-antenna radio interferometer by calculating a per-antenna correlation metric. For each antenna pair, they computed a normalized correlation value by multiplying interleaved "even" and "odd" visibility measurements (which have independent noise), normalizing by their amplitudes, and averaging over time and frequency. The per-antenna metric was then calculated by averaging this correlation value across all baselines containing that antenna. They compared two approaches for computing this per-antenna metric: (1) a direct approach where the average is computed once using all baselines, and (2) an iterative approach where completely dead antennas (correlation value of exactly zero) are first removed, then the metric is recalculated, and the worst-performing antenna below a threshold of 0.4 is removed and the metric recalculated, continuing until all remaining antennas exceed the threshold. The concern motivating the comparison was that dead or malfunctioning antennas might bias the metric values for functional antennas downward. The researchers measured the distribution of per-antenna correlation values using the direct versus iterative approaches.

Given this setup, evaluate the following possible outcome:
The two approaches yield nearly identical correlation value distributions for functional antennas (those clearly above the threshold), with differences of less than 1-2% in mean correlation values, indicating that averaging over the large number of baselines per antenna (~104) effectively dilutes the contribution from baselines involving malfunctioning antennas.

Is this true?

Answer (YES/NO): NO